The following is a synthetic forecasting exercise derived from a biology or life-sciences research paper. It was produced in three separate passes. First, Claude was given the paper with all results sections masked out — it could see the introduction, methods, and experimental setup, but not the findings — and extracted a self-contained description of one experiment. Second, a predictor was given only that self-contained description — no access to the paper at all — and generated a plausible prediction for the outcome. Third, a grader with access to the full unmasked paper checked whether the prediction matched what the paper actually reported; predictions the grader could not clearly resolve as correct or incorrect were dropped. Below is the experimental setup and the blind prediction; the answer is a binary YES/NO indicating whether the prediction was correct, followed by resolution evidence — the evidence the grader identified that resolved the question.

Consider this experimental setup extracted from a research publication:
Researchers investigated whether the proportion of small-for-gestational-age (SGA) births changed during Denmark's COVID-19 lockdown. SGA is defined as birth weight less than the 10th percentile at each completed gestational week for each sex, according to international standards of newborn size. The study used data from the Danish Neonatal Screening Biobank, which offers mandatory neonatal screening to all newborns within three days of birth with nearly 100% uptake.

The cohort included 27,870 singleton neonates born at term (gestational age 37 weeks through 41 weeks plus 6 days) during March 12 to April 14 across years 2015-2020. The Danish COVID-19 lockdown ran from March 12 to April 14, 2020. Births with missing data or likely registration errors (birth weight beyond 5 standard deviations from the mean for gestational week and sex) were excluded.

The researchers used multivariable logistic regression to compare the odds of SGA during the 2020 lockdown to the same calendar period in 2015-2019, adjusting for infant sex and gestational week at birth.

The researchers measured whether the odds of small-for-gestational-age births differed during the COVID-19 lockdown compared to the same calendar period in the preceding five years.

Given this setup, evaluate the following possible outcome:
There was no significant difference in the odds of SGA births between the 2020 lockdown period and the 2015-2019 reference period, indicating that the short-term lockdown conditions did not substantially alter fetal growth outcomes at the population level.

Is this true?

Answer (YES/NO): YES